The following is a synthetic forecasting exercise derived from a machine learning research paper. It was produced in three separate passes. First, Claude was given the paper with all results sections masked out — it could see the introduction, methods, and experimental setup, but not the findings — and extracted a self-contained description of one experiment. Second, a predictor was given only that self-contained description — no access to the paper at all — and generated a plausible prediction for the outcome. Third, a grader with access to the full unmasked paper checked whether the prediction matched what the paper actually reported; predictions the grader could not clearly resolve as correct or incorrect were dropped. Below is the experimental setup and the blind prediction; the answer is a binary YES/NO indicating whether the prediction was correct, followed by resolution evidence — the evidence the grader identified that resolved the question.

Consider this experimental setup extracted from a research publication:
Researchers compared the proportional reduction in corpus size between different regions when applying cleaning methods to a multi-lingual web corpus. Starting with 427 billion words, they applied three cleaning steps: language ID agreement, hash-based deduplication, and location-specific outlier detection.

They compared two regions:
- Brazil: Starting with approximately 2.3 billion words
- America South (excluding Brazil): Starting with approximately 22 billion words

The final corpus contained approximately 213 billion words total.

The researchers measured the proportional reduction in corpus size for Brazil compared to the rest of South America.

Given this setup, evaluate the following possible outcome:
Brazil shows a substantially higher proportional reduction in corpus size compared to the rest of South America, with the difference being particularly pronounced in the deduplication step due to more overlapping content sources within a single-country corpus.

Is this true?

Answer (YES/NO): YES